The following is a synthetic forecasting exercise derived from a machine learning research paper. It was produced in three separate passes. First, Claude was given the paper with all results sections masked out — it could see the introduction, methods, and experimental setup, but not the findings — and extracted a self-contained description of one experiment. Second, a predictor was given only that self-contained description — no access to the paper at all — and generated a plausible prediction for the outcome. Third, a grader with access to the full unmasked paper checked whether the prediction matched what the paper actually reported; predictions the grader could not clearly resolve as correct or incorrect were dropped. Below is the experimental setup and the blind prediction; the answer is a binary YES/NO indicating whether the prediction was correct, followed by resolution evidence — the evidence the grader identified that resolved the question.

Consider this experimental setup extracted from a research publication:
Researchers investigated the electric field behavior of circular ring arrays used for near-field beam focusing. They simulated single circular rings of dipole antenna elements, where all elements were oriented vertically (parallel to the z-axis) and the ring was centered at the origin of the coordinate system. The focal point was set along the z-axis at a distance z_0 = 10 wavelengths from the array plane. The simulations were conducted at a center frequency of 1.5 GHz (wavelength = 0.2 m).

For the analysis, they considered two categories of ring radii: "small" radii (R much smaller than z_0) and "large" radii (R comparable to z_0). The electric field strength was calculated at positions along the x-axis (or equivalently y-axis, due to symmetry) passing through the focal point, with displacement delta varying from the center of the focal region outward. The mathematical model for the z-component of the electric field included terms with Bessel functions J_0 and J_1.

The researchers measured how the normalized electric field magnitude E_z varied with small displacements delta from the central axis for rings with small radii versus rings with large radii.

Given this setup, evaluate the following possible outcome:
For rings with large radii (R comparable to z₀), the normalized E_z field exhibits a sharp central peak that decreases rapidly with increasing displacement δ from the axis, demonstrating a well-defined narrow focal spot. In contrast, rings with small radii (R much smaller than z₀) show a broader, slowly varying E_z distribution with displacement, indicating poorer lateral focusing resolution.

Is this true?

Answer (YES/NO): NO